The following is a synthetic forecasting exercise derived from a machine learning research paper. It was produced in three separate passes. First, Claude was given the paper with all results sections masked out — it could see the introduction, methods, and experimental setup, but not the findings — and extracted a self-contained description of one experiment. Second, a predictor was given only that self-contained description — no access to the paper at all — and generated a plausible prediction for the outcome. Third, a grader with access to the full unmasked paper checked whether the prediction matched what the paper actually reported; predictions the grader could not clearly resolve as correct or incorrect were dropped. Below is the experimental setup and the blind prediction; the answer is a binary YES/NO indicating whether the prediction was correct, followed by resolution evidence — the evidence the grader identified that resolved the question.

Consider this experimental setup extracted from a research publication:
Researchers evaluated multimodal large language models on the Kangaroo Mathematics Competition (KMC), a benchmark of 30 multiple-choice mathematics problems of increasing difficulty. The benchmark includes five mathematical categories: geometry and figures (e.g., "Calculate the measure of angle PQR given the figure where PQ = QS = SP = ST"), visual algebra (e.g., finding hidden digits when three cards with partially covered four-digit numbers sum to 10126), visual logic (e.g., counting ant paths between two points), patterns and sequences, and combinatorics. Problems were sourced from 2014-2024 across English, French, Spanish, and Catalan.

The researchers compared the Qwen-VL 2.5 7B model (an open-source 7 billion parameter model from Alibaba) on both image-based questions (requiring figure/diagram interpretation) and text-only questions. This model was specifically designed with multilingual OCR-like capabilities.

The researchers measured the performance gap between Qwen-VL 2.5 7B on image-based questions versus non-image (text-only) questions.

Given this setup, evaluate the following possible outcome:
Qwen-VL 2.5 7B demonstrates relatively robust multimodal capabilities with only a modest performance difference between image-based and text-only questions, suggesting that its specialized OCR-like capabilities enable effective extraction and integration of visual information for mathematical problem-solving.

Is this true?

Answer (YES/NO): NO